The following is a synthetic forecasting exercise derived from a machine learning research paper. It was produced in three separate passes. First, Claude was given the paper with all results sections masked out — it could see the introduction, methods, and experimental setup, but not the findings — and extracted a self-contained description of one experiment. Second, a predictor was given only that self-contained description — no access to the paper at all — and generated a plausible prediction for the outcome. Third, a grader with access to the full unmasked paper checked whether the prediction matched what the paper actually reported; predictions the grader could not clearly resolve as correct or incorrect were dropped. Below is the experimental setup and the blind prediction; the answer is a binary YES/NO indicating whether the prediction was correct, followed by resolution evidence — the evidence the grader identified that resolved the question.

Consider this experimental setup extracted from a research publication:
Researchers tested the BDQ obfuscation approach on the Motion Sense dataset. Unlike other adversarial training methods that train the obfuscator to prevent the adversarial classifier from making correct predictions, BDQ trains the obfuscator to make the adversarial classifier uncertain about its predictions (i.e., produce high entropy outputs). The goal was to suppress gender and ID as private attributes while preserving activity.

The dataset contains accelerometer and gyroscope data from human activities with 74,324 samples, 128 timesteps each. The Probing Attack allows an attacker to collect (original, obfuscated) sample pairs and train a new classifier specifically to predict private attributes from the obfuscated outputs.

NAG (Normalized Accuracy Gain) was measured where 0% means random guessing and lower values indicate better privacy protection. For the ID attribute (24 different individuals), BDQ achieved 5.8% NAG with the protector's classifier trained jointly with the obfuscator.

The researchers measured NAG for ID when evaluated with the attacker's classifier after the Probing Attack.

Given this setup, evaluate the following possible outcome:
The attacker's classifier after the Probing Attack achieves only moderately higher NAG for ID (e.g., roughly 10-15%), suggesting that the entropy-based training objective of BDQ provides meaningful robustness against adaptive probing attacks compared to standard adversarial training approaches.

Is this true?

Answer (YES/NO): NO